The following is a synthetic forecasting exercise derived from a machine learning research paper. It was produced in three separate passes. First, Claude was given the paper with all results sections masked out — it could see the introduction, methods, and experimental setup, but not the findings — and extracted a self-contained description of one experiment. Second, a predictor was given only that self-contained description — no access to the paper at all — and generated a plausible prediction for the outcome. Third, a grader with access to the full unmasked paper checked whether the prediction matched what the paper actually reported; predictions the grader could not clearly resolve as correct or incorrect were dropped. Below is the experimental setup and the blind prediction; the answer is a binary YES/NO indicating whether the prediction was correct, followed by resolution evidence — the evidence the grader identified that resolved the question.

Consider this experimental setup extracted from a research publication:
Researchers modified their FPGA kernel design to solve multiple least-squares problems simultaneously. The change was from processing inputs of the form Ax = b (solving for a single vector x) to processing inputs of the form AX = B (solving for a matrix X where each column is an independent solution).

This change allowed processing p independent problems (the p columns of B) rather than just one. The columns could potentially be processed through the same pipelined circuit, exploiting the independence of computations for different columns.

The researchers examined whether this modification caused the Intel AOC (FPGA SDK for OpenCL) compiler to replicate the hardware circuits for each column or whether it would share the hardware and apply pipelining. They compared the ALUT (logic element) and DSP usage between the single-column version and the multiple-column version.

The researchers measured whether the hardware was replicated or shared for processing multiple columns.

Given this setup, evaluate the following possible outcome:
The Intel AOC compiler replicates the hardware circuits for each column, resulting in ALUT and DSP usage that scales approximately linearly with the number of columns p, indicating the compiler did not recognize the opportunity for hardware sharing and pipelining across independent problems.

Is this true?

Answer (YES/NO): NO